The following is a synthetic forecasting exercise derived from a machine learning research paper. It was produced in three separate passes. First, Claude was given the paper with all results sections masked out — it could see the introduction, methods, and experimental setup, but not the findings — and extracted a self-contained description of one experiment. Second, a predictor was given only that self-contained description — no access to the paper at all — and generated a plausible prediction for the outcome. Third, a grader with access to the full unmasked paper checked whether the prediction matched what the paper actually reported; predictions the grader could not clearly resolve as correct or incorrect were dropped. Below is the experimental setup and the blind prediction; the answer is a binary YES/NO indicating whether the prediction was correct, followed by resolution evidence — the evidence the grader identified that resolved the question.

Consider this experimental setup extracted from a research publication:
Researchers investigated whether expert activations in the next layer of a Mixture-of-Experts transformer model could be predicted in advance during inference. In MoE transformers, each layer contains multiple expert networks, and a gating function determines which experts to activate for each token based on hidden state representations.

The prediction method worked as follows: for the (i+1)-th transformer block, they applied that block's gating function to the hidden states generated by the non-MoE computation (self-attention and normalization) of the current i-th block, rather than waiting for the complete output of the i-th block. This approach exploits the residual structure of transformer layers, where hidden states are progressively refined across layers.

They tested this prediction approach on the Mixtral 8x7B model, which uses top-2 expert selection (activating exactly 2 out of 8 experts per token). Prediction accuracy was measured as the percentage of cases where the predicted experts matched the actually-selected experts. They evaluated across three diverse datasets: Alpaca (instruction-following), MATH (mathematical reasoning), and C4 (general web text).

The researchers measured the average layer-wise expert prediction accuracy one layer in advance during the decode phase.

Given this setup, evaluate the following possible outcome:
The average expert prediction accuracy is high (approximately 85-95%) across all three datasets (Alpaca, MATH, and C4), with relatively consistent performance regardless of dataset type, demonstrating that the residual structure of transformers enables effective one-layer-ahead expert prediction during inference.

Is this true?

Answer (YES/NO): NO